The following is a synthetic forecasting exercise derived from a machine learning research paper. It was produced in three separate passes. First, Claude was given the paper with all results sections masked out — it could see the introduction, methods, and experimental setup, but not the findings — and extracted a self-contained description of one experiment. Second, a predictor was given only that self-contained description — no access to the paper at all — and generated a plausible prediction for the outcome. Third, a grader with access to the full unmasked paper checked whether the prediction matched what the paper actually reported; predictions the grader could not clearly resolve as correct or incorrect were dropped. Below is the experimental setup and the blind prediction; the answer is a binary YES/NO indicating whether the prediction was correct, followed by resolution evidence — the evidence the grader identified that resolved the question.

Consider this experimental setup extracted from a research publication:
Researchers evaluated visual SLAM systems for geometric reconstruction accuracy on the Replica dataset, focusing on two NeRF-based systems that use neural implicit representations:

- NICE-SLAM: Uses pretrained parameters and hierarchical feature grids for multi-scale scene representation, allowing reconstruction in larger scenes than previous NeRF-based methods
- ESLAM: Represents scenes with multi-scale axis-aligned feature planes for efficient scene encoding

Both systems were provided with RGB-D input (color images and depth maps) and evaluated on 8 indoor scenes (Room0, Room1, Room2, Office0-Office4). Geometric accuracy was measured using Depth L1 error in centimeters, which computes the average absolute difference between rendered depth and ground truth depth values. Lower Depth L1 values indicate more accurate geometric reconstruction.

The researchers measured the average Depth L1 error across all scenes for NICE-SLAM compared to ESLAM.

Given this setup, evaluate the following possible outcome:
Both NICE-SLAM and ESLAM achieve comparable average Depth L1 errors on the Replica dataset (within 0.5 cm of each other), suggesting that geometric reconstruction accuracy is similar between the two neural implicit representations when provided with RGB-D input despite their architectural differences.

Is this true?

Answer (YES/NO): NO